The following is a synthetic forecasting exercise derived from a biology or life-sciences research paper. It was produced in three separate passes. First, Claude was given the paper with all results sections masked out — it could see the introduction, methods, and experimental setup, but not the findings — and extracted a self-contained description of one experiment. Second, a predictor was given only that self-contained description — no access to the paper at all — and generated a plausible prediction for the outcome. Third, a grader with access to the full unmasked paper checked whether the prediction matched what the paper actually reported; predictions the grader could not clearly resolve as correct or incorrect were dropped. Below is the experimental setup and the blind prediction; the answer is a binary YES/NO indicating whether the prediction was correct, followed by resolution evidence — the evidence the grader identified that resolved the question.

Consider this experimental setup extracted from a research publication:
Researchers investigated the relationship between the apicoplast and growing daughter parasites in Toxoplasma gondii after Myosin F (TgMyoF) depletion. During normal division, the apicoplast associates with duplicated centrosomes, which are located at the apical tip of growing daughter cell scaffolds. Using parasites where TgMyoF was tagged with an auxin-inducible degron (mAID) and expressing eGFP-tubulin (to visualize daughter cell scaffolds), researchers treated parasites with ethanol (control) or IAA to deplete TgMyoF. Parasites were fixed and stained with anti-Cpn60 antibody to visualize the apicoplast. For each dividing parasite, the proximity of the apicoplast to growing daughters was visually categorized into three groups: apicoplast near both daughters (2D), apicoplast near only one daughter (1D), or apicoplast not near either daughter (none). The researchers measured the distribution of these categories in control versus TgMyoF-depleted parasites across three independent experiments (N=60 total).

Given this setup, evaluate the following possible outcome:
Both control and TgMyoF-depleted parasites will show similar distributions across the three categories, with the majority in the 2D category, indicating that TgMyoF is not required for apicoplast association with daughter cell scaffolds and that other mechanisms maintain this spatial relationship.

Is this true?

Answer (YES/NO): NO